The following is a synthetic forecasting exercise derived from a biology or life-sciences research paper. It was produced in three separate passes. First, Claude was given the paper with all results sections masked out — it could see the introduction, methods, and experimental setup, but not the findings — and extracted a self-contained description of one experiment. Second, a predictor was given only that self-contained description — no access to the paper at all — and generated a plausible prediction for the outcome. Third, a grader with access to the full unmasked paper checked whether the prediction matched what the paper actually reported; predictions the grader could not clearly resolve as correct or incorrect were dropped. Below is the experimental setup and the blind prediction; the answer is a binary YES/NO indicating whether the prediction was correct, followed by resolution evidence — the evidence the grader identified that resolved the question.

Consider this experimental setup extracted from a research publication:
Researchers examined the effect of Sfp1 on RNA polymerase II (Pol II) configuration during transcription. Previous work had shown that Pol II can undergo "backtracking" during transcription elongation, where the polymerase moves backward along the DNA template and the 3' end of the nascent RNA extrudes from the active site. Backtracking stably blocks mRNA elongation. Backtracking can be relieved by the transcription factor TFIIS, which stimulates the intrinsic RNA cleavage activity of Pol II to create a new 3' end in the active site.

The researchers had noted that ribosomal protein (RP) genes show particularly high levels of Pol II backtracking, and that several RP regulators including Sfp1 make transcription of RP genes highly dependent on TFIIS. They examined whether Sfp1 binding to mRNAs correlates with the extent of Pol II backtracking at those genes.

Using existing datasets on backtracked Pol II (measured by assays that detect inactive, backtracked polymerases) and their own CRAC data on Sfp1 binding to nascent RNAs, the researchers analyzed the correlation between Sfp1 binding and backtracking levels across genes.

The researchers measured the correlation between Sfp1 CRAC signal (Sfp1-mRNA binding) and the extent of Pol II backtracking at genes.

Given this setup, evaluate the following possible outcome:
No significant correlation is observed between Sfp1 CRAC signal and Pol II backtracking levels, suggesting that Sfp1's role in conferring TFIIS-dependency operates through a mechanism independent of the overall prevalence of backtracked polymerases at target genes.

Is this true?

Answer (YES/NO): NO